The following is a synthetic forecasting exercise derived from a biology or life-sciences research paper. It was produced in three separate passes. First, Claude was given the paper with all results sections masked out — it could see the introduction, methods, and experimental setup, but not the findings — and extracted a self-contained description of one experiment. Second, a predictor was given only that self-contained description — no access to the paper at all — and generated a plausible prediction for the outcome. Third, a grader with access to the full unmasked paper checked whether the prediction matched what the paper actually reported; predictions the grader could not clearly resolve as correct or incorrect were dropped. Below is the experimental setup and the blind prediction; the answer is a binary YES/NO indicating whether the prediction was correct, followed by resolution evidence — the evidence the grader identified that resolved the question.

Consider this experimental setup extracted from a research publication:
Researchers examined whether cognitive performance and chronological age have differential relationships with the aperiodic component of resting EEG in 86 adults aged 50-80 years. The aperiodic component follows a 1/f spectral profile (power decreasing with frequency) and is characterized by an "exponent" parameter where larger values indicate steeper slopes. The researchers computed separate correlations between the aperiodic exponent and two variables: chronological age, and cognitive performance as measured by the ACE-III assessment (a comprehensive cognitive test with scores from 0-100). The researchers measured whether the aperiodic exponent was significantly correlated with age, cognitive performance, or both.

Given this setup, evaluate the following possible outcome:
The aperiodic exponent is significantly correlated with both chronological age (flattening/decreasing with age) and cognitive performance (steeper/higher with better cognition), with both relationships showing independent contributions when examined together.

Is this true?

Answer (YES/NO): NO